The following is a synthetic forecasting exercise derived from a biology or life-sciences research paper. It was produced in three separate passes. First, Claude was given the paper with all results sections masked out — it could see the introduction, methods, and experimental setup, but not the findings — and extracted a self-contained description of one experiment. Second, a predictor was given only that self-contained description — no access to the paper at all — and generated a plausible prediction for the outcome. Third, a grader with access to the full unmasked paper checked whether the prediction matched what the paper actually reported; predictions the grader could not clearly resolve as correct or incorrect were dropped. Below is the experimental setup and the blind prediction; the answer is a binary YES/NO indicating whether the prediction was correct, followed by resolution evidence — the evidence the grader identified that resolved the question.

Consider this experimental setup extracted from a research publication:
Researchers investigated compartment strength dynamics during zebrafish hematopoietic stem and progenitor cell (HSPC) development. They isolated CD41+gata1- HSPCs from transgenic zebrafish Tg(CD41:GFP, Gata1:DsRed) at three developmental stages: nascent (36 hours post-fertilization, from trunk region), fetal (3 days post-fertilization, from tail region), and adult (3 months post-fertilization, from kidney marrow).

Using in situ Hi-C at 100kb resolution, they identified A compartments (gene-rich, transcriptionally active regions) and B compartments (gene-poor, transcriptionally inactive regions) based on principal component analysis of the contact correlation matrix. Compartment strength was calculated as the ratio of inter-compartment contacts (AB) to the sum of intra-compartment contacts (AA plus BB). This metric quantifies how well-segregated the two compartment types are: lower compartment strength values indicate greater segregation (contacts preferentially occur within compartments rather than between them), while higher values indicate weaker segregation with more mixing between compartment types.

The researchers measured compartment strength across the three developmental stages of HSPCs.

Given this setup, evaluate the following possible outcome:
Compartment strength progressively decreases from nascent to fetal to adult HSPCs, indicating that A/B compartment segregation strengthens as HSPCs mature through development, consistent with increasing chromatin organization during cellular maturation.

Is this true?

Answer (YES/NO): YES